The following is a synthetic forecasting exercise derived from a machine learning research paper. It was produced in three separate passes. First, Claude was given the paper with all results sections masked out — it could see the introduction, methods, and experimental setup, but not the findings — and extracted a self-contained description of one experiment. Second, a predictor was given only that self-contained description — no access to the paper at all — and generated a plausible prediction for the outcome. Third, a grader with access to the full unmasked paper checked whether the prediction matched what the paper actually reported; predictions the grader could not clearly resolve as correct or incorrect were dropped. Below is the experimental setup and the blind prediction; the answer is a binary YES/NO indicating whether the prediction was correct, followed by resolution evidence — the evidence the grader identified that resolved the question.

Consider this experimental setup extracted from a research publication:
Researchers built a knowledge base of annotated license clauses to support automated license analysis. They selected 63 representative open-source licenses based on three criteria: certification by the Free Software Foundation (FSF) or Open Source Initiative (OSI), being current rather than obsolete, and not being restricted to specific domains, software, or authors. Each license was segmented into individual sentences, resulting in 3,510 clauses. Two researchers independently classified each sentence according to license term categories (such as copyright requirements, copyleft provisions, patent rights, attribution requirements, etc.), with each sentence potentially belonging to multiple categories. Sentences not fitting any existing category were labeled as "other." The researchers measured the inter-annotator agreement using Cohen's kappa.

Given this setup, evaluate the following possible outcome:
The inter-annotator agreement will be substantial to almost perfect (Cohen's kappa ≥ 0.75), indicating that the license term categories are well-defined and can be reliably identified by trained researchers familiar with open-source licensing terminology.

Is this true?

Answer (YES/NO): YES